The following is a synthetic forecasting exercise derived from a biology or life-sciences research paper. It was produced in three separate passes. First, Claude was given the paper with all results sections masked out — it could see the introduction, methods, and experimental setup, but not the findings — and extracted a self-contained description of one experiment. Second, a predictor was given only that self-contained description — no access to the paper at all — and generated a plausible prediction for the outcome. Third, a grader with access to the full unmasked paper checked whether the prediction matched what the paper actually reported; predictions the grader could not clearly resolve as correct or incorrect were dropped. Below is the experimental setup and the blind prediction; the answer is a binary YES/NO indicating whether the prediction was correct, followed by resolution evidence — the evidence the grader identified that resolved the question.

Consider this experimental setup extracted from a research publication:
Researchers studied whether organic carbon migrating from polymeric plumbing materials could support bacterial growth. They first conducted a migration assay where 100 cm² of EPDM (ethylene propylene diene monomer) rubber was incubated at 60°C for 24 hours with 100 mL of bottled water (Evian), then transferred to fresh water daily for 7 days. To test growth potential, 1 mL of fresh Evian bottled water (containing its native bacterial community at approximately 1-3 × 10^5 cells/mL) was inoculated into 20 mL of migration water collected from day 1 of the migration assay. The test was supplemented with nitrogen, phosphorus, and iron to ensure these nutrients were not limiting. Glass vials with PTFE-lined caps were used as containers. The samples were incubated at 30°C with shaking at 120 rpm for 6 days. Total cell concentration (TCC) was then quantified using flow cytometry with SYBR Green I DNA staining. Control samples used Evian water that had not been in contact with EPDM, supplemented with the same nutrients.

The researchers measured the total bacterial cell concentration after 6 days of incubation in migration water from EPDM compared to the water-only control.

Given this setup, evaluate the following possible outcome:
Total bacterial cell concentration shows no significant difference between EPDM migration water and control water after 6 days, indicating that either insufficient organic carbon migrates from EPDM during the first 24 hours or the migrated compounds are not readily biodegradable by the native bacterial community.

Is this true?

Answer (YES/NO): NO